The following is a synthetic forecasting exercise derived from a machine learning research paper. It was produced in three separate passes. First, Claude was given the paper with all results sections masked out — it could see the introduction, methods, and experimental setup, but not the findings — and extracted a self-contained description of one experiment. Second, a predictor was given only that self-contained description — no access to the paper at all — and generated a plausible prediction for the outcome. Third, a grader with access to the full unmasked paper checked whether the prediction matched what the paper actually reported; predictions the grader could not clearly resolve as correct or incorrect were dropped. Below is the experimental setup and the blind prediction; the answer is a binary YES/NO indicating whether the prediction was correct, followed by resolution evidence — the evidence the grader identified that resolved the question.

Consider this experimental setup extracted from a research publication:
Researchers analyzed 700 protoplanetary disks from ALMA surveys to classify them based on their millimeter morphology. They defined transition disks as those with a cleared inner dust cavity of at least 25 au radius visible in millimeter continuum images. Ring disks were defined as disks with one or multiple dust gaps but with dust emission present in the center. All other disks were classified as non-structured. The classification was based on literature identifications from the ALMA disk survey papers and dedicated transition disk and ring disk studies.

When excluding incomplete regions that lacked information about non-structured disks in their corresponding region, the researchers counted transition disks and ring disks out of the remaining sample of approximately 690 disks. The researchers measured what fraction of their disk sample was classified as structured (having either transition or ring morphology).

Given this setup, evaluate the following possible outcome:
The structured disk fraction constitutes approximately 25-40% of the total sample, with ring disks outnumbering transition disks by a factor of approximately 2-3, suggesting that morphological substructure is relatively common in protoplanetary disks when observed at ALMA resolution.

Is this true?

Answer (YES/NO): NO